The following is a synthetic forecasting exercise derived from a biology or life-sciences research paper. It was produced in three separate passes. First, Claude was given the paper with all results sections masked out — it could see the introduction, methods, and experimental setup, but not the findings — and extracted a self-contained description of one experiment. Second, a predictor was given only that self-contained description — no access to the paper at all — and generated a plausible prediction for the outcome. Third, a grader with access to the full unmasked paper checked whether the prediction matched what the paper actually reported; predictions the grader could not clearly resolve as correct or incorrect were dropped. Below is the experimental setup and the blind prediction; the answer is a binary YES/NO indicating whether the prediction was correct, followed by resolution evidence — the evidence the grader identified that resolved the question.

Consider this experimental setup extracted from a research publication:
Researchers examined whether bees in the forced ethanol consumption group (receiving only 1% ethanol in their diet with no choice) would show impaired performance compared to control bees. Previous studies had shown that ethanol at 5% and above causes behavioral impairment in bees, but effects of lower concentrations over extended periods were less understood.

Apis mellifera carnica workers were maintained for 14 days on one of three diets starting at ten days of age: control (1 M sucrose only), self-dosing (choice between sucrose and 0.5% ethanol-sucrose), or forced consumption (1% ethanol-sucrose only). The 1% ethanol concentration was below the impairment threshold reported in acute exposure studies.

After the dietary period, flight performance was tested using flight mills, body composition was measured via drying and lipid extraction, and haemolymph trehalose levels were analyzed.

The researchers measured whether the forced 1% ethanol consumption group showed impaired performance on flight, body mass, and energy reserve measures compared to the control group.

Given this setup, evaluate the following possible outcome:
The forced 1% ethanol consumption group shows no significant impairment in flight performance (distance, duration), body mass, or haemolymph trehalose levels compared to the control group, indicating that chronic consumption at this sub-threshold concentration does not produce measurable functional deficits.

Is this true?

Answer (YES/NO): YES